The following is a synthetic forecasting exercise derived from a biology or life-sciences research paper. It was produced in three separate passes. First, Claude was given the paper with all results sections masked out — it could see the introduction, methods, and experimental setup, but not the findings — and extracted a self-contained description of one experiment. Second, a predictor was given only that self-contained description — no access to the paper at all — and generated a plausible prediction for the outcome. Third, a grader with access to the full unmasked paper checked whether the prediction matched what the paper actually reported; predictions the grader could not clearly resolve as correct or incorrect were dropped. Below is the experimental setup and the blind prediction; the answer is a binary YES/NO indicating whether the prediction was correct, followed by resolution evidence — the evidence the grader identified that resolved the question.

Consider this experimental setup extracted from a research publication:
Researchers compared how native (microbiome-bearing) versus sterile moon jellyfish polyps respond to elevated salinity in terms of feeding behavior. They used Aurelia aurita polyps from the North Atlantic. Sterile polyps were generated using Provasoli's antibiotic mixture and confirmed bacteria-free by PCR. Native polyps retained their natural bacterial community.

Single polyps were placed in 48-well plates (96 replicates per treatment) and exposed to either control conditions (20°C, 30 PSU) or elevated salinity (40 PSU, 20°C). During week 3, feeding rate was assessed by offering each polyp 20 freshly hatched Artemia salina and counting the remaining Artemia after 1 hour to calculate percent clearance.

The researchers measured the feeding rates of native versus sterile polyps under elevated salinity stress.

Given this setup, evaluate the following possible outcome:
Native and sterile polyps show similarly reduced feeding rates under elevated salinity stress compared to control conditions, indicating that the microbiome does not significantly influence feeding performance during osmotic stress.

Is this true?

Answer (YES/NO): YES